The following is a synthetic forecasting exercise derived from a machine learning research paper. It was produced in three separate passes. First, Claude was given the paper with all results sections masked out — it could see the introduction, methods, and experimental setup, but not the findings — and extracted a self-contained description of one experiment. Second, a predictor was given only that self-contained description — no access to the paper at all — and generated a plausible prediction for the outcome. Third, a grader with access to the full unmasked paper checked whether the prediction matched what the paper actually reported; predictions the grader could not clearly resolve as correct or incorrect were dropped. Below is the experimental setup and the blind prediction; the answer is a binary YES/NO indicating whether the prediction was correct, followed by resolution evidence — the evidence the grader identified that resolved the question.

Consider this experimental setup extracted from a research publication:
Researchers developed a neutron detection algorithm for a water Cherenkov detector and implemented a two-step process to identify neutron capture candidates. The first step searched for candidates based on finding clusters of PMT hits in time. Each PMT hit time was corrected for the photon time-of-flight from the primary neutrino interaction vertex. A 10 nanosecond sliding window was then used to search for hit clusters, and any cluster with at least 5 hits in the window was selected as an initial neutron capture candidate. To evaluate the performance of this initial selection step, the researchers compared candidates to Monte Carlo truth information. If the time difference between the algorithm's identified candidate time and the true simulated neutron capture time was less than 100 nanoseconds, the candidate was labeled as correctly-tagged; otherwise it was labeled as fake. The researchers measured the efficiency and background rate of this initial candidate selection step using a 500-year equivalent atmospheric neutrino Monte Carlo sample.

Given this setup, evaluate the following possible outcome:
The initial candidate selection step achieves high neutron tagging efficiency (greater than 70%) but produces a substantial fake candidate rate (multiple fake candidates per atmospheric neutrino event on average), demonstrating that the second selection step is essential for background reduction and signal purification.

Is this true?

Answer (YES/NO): NO